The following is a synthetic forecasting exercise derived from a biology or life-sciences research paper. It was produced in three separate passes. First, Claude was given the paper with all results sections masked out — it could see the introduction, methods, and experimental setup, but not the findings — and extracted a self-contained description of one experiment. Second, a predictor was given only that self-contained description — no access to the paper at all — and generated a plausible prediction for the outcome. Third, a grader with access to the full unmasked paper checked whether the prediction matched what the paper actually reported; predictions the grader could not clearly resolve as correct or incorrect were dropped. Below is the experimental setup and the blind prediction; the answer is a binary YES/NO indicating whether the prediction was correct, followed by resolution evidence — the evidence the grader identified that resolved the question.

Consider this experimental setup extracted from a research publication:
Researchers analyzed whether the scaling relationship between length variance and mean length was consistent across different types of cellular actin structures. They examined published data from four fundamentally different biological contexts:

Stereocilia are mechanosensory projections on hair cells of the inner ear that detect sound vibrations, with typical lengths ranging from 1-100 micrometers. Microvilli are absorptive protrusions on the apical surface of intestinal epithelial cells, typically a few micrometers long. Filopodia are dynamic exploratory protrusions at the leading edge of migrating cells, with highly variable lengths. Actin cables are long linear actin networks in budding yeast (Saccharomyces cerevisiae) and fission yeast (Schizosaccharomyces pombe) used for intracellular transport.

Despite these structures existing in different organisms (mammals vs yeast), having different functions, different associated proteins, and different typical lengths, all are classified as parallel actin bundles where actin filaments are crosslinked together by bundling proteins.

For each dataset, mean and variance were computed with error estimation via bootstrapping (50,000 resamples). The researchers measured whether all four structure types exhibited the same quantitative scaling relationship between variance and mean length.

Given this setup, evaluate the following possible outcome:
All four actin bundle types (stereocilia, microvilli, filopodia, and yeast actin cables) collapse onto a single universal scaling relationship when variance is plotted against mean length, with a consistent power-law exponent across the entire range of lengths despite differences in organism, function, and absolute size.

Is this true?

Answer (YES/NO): NO